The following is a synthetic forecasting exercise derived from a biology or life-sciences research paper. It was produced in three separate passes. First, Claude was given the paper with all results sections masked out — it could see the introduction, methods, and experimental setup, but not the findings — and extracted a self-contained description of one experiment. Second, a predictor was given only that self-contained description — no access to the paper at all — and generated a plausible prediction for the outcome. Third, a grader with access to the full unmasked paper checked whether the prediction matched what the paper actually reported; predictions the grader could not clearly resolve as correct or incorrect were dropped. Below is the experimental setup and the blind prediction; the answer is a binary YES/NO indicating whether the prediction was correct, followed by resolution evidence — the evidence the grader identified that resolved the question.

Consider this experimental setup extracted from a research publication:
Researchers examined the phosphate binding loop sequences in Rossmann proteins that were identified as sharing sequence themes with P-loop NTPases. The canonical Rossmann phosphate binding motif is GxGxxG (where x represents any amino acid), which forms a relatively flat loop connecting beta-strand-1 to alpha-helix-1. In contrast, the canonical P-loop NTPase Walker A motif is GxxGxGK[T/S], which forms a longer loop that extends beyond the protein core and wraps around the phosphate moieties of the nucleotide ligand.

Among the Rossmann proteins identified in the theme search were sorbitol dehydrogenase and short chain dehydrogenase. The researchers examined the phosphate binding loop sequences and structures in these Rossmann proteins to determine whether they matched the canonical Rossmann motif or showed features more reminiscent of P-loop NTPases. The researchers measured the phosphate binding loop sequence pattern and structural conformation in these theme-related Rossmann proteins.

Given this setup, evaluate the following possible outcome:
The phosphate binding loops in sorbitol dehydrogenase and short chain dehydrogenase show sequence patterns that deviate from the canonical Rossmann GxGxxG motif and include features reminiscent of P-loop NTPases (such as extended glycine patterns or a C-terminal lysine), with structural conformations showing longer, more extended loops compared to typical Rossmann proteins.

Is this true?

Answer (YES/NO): YES